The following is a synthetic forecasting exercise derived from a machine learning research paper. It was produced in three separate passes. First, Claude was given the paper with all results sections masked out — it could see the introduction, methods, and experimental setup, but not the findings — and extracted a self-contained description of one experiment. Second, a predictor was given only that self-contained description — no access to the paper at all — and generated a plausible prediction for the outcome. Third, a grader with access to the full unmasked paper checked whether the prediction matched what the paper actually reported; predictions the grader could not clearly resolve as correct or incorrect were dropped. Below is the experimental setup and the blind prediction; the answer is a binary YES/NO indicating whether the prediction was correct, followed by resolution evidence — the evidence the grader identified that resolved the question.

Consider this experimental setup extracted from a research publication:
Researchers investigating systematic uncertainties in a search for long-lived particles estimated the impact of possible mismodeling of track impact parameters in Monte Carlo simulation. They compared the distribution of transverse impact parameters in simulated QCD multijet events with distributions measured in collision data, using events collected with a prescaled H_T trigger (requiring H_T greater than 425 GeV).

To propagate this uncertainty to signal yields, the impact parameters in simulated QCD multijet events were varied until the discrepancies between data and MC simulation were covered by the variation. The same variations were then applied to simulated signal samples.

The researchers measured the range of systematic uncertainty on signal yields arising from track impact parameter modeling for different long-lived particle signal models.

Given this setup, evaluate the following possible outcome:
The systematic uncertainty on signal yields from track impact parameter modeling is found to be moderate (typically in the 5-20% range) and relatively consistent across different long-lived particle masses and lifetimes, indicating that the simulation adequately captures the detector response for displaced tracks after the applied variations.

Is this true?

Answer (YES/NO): YES